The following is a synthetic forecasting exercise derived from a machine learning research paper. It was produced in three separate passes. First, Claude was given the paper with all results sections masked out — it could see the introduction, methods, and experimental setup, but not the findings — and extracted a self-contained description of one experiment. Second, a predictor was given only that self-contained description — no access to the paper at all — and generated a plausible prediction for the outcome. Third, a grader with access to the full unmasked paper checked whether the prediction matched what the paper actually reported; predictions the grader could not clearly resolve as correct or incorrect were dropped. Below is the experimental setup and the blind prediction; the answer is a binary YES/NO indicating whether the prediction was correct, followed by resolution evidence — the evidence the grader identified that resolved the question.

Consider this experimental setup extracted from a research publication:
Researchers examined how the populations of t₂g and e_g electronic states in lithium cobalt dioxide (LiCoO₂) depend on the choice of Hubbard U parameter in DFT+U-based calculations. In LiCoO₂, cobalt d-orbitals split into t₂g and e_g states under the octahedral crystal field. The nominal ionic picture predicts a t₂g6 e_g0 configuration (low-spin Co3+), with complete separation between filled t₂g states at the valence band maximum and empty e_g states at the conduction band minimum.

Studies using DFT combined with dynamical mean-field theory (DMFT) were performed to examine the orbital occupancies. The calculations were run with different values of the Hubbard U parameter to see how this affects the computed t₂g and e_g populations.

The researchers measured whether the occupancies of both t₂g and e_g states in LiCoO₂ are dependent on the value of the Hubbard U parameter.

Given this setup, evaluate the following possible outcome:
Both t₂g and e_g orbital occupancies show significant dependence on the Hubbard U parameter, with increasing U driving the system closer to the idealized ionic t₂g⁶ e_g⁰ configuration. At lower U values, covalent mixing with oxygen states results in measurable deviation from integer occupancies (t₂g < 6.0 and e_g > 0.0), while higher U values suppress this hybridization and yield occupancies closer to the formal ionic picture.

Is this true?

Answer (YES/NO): NO